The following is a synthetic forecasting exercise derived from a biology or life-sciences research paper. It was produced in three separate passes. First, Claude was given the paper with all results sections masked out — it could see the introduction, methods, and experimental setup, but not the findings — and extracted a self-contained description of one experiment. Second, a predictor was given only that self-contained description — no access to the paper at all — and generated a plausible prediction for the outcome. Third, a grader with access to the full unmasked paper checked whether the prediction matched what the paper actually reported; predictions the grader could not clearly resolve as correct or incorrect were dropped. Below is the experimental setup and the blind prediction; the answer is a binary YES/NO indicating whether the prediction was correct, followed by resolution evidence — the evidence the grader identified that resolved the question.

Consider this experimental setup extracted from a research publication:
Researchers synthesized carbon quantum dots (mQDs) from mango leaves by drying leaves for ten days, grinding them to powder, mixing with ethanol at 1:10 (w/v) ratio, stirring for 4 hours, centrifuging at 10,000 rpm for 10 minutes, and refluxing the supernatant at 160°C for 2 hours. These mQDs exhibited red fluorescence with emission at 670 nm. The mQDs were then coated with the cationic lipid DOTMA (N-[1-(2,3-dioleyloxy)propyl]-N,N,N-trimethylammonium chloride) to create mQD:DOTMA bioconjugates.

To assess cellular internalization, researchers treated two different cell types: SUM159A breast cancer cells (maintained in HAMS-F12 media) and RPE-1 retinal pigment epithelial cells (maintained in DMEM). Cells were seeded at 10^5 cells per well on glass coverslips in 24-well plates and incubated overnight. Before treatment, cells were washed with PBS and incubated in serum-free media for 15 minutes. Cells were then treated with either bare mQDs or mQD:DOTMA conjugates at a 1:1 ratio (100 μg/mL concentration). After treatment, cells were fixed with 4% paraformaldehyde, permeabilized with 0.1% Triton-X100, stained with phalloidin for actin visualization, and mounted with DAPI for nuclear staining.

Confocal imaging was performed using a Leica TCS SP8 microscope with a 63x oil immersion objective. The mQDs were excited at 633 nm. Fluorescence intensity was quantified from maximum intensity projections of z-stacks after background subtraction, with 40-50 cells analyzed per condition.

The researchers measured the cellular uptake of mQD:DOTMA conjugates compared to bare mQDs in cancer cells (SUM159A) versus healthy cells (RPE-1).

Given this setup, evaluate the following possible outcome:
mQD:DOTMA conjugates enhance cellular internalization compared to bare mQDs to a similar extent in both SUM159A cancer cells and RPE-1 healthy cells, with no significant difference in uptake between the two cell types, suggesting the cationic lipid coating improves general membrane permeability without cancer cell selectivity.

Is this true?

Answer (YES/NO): NO